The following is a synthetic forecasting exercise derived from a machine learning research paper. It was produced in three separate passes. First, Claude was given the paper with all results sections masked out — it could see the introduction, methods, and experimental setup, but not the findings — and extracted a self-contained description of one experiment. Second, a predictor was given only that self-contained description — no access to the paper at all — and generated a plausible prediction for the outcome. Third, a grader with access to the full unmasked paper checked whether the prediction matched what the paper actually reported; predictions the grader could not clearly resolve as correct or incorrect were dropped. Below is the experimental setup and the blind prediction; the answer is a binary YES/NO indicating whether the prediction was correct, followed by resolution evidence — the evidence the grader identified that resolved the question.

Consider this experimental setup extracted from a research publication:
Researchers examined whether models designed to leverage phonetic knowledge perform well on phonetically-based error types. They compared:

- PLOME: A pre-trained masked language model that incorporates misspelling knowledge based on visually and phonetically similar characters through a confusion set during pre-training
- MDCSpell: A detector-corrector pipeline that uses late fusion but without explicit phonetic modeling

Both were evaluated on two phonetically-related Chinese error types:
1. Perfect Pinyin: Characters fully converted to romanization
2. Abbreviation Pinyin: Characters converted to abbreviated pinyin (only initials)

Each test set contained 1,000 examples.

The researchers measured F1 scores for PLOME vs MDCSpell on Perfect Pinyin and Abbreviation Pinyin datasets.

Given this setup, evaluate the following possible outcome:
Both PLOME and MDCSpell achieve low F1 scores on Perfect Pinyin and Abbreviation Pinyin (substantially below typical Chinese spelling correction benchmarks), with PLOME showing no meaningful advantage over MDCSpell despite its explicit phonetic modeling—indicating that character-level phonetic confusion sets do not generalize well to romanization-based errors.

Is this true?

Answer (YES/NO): NO